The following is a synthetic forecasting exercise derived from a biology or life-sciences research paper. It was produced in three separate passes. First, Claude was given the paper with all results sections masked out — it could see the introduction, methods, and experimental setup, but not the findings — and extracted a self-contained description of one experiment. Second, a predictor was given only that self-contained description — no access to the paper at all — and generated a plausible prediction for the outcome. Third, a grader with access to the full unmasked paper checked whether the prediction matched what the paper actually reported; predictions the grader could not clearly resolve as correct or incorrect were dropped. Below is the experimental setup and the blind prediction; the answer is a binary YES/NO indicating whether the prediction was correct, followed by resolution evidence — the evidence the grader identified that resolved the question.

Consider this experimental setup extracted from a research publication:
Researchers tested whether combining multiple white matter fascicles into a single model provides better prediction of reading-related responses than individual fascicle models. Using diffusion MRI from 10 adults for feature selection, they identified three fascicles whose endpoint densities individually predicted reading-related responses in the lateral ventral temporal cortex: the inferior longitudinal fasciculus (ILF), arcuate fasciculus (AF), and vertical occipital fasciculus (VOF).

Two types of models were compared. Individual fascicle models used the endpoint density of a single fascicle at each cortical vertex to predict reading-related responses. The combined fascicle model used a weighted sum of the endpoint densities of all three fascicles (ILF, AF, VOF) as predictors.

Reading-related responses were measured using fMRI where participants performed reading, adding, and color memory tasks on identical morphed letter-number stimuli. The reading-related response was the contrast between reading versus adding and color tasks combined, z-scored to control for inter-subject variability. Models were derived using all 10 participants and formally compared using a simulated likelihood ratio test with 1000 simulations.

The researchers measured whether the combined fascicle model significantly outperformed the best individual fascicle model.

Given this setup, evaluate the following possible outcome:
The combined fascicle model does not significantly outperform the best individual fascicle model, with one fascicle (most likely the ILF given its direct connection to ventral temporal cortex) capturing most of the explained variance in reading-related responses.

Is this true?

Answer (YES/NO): NO